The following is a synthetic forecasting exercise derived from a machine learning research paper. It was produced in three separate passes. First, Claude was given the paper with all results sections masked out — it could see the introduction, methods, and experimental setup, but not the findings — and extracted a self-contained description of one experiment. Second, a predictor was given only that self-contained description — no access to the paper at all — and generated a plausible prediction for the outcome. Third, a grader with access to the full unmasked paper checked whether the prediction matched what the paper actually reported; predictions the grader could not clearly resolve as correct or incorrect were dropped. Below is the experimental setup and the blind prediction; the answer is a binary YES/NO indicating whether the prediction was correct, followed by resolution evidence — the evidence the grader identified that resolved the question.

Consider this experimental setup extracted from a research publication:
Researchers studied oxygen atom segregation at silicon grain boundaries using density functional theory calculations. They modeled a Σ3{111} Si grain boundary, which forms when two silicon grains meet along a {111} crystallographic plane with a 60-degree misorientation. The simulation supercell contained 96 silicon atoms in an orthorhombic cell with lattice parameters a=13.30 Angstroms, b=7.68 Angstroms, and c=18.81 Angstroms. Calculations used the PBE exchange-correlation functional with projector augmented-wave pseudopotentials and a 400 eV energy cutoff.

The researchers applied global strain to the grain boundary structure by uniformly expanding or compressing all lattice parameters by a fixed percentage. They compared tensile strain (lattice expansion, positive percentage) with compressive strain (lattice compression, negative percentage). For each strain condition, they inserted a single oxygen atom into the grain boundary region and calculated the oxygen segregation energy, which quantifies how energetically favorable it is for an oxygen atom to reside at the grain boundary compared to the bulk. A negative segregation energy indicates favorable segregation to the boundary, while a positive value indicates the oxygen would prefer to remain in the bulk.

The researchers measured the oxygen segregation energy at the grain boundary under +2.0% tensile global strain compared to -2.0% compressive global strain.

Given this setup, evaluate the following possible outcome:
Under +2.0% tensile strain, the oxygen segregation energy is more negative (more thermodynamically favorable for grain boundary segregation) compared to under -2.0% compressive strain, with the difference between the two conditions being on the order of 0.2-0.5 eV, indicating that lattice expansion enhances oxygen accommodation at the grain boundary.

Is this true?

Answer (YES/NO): NO